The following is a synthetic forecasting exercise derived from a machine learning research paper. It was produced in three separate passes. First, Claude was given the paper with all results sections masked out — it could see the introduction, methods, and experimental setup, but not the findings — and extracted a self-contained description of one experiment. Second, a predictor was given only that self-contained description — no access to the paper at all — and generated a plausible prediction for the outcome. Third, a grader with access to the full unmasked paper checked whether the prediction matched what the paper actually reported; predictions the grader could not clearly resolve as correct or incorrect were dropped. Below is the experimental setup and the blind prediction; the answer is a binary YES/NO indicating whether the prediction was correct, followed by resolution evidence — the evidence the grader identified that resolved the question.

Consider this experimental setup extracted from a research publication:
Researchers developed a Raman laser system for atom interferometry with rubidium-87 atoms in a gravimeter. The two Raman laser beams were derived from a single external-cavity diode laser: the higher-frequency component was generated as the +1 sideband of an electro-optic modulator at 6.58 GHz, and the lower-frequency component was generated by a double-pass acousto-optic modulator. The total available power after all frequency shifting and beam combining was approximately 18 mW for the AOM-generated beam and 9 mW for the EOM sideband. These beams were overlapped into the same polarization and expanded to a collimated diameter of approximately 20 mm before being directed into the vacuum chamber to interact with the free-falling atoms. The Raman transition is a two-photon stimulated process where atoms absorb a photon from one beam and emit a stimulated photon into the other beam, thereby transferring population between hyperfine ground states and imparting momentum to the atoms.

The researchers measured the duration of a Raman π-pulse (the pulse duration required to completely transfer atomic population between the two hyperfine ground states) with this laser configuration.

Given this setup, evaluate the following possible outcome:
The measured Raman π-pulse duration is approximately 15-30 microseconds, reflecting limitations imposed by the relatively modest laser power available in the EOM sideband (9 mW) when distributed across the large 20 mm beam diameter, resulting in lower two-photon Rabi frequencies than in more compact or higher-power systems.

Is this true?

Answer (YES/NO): NO